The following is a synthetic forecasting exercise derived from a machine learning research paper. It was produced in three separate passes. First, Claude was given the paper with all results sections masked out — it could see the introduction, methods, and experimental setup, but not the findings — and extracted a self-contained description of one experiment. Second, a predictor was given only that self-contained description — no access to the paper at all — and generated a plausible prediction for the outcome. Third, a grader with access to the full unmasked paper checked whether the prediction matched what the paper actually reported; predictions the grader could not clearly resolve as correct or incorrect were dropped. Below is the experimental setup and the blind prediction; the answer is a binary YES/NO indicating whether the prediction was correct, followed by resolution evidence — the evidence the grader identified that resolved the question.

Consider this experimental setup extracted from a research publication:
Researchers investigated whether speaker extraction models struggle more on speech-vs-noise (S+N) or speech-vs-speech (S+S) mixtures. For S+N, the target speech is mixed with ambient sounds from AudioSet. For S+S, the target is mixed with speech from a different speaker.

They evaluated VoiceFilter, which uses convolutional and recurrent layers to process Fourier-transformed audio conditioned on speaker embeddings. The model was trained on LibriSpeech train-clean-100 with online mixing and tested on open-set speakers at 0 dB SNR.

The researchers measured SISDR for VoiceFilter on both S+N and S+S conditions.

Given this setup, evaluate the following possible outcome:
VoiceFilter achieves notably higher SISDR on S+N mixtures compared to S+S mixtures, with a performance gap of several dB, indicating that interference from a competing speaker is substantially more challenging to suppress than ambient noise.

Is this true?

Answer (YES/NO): YES